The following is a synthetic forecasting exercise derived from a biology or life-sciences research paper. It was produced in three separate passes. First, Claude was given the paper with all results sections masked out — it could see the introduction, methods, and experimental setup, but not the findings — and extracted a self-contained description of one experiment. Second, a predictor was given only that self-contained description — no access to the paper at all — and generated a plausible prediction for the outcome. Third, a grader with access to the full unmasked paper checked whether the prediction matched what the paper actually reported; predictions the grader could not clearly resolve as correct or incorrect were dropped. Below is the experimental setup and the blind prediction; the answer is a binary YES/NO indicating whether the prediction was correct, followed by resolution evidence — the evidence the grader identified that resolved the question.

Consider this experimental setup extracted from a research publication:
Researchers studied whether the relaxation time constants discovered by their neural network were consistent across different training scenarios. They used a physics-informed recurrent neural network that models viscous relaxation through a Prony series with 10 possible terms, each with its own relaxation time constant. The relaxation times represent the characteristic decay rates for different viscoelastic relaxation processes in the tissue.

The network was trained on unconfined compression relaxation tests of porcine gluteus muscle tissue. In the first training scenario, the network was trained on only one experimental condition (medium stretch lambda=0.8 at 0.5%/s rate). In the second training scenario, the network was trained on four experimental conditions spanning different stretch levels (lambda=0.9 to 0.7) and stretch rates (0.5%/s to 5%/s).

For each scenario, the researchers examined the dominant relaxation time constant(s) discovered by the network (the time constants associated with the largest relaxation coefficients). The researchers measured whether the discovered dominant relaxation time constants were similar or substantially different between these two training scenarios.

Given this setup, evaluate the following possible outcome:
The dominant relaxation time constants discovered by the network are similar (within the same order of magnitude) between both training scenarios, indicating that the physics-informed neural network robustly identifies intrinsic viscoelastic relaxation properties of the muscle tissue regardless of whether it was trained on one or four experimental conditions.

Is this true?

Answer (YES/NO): YES